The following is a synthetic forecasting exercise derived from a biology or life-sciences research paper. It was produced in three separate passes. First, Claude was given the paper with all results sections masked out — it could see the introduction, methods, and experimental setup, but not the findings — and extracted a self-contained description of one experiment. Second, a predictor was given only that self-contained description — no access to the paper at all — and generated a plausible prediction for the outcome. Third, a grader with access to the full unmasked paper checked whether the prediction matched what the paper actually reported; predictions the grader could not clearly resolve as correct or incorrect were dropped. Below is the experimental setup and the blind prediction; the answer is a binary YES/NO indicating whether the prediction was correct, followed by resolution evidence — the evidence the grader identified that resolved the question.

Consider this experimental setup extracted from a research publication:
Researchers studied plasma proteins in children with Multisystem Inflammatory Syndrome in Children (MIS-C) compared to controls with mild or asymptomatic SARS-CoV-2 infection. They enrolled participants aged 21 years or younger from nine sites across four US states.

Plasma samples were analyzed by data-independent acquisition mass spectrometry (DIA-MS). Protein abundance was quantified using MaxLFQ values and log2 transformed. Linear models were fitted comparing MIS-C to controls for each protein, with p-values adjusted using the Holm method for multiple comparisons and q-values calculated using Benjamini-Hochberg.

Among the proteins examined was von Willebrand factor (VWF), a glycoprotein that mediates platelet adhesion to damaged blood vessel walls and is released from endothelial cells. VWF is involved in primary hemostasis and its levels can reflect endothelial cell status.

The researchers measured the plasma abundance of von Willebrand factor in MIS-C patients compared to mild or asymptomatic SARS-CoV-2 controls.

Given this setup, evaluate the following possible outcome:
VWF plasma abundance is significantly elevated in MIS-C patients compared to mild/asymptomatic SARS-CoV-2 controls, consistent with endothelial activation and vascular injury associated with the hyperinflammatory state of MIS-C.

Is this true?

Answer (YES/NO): YES